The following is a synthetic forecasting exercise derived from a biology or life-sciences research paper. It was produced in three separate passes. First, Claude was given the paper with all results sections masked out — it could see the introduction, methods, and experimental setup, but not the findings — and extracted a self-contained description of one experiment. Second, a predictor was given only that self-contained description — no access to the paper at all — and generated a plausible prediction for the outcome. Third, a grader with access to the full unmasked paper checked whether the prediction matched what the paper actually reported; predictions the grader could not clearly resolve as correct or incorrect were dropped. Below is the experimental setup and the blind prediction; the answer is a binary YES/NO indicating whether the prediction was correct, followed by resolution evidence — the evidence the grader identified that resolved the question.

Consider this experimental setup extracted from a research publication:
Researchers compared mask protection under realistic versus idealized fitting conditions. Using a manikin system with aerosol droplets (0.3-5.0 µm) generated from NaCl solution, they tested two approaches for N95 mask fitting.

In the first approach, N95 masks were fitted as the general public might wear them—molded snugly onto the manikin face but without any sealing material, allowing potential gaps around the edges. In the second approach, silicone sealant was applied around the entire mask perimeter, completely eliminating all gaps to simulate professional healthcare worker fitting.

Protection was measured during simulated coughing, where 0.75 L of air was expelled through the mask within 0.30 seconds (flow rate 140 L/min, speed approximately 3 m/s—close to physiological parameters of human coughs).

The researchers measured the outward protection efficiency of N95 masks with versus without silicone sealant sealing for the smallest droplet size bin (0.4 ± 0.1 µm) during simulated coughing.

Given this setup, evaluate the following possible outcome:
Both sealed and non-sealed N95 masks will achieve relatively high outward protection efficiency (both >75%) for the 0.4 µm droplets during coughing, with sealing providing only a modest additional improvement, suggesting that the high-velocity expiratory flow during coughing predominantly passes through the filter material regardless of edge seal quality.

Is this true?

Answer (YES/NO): YES